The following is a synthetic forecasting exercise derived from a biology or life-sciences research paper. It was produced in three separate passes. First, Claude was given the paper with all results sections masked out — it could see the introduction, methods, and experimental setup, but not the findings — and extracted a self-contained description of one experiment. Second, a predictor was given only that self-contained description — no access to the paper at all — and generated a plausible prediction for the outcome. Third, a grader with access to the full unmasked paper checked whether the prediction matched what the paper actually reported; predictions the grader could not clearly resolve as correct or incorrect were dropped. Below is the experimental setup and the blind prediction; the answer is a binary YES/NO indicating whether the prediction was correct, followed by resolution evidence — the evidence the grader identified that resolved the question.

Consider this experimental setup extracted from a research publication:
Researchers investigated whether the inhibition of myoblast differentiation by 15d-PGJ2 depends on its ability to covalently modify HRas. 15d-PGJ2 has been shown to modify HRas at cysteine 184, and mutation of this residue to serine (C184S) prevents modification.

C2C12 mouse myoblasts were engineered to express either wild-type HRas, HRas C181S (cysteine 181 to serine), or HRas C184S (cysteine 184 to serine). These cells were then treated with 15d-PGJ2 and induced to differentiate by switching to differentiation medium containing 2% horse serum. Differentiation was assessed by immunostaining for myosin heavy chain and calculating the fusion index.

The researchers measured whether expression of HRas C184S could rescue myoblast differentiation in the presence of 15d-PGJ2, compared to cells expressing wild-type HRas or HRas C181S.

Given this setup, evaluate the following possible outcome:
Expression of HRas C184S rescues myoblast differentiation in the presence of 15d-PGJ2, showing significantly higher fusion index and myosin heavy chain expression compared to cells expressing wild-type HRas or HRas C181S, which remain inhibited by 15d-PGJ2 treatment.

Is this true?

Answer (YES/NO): YES